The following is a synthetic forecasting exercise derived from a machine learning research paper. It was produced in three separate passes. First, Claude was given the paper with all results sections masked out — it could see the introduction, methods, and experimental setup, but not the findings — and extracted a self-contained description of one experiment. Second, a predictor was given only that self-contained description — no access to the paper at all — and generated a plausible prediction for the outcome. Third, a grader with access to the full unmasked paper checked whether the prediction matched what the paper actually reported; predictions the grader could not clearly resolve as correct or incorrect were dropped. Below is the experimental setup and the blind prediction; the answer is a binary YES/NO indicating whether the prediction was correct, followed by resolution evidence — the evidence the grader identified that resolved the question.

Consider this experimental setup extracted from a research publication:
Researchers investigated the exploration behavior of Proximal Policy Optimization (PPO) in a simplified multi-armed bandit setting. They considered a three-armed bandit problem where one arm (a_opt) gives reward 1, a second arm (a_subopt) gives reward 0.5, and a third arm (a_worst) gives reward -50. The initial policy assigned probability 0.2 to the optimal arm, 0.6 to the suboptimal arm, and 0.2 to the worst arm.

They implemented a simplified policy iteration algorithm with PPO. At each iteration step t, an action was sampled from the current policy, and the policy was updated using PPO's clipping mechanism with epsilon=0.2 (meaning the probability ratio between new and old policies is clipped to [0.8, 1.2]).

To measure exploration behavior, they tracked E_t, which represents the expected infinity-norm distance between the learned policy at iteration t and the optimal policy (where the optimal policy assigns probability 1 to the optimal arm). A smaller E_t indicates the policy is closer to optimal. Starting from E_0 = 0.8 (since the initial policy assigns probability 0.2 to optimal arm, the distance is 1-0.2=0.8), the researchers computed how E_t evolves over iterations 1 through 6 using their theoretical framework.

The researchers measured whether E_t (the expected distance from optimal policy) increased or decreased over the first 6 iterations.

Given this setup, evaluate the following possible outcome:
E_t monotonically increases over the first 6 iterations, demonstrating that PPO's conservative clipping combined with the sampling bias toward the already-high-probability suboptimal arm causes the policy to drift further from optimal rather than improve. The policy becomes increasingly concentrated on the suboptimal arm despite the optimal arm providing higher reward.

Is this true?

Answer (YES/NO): YES